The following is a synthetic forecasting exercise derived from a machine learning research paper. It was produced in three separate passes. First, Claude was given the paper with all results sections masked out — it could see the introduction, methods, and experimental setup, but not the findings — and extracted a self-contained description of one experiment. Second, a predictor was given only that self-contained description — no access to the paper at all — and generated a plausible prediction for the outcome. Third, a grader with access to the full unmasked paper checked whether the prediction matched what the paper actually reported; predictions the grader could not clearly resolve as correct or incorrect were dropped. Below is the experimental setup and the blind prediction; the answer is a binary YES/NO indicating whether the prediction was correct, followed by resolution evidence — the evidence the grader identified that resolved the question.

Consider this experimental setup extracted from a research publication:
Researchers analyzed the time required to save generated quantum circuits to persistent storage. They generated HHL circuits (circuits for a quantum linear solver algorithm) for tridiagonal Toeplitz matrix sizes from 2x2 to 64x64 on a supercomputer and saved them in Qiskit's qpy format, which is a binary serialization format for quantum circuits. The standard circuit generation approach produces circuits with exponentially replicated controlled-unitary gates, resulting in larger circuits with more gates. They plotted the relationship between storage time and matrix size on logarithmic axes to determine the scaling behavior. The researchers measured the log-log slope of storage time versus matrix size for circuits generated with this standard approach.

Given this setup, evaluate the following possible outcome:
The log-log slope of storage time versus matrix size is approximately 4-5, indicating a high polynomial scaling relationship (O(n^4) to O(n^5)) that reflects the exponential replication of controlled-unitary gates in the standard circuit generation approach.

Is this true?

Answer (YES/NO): NO